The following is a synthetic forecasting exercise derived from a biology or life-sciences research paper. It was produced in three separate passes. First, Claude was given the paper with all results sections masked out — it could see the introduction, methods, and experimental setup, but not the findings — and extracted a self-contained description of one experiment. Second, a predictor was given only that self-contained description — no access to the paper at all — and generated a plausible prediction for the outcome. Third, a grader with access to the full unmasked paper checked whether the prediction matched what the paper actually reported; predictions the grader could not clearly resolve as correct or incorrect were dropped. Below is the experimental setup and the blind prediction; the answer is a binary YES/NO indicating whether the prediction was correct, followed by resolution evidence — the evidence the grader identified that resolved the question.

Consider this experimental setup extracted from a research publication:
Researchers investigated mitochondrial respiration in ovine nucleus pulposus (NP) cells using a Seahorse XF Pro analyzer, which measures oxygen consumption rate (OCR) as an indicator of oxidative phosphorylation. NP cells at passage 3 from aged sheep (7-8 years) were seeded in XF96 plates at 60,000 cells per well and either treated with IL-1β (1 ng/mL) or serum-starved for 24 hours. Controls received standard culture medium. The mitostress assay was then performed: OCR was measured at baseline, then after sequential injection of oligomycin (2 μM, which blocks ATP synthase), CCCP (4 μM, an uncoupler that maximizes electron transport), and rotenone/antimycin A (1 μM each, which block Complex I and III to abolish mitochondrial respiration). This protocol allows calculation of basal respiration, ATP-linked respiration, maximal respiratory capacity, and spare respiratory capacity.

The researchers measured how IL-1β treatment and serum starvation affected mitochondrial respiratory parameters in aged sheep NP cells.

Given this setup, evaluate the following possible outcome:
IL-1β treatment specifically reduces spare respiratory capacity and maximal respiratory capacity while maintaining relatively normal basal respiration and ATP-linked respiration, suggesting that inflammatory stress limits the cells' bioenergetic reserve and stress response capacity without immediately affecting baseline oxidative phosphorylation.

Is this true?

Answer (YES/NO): NO